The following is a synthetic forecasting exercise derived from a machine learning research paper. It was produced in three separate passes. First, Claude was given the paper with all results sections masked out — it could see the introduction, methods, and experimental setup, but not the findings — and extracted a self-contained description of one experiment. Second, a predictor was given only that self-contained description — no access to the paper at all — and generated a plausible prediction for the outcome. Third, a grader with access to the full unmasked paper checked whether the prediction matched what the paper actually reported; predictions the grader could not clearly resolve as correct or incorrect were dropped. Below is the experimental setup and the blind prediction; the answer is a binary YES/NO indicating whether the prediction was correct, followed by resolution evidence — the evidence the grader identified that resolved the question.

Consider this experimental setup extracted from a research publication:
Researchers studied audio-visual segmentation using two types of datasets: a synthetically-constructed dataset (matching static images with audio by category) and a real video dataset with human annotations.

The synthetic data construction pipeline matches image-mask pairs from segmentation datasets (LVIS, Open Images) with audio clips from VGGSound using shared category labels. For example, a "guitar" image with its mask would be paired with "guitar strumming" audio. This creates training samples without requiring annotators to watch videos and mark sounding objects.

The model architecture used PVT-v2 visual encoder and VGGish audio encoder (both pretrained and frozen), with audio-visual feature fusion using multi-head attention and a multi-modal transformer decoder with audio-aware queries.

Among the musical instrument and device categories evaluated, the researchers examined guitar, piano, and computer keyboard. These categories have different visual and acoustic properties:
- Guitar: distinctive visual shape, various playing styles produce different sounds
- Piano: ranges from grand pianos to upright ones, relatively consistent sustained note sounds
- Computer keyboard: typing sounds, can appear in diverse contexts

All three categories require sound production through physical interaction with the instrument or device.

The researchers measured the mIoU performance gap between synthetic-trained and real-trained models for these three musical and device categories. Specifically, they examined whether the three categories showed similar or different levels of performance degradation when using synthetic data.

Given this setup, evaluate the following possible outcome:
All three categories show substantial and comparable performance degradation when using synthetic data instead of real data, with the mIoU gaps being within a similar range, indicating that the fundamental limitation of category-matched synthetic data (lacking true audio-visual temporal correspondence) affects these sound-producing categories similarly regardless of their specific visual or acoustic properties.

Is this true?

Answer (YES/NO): NO